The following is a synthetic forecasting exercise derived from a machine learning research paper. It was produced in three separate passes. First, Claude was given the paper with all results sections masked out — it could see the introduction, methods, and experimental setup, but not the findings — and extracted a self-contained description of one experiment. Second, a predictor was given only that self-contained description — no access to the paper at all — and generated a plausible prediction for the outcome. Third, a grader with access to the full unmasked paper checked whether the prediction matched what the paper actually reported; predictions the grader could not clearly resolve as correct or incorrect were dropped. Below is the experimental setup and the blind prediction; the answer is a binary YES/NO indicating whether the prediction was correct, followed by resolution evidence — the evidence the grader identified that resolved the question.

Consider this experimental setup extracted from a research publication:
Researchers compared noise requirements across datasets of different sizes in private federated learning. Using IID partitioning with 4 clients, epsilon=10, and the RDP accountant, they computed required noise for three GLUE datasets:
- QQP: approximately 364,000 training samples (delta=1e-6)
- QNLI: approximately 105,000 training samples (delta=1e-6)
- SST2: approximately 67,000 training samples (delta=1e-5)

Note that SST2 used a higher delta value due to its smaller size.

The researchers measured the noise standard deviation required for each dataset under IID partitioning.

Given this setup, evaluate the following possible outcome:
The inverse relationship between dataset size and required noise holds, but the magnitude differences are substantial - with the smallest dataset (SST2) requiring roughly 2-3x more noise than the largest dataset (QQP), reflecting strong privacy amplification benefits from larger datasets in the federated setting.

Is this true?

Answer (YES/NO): NO